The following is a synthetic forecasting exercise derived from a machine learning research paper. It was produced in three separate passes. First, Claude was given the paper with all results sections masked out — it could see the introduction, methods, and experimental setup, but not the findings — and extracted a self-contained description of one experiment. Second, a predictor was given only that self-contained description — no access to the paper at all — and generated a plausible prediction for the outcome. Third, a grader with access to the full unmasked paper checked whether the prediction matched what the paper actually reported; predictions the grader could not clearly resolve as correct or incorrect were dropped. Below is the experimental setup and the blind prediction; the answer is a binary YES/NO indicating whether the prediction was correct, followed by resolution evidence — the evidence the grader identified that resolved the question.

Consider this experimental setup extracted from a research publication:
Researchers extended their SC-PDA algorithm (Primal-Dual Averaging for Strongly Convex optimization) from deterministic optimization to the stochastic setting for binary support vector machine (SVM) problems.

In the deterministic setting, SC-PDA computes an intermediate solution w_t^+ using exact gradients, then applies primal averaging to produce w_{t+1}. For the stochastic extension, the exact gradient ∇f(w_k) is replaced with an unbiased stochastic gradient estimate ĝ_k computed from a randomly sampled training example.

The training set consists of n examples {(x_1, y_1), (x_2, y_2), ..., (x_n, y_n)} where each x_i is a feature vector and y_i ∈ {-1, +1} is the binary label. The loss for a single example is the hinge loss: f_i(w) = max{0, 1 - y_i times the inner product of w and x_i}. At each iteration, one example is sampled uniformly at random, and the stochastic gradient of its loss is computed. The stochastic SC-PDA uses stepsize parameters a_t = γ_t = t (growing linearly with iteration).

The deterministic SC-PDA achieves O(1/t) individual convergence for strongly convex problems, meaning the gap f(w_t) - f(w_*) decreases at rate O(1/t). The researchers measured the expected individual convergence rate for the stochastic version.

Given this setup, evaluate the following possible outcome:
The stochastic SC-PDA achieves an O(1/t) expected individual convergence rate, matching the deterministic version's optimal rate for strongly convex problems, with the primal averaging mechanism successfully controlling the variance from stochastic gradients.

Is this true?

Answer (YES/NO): YES